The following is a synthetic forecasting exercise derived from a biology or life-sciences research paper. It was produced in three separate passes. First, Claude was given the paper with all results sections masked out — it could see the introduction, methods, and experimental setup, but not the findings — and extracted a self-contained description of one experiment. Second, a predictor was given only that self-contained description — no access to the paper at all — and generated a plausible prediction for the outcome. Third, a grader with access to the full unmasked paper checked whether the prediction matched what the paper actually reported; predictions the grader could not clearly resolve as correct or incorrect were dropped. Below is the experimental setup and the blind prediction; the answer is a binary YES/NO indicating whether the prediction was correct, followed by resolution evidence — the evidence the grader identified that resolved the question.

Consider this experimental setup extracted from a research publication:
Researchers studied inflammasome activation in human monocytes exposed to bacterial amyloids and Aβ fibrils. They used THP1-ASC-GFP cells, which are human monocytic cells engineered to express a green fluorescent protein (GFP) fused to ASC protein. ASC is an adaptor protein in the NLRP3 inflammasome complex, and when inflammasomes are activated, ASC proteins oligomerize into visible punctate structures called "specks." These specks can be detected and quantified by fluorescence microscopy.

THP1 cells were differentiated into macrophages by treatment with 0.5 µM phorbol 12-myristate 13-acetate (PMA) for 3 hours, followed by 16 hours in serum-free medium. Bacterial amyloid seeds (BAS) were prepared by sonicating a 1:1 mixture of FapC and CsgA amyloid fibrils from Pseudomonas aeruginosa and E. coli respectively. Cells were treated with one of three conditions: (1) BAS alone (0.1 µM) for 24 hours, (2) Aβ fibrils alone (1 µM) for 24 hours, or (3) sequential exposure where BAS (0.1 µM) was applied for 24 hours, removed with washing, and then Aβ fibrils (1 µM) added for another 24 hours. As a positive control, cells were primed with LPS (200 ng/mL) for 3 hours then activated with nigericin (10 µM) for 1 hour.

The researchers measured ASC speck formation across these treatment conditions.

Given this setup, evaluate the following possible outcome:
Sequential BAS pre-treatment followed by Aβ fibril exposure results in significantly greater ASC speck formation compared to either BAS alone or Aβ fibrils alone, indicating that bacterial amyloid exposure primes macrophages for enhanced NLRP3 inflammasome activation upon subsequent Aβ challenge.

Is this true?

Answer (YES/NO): YES